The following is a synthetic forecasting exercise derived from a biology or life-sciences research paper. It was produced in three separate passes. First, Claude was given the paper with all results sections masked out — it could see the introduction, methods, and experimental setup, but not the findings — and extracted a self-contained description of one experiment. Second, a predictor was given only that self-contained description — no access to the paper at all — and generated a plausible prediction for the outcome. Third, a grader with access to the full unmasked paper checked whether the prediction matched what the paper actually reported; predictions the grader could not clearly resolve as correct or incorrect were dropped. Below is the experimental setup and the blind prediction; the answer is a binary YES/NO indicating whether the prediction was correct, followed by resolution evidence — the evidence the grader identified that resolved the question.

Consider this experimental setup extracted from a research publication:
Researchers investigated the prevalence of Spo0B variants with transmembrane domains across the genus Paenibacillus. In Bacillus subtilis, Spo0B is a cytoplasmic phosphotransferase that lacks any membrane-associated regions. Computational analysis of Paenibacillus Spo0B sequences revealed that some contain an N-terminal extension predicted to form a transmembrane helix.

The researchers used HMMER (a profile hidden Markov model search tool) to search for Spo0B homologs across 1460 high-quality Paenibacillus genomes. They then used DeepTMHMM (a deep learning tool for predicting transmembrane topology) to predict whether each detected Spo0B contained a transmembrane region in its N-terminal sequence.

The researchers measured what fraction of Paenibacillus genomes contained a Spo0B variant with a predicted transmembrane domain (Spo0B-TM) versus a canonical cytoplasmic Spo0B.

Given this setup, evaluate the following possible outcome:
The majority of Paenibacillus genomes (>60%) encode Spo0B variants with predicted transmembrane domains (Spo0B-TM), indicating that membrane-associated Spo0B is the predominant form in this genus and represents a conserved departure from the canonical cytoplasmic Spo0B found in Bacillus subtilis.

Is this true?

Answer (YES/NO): YES